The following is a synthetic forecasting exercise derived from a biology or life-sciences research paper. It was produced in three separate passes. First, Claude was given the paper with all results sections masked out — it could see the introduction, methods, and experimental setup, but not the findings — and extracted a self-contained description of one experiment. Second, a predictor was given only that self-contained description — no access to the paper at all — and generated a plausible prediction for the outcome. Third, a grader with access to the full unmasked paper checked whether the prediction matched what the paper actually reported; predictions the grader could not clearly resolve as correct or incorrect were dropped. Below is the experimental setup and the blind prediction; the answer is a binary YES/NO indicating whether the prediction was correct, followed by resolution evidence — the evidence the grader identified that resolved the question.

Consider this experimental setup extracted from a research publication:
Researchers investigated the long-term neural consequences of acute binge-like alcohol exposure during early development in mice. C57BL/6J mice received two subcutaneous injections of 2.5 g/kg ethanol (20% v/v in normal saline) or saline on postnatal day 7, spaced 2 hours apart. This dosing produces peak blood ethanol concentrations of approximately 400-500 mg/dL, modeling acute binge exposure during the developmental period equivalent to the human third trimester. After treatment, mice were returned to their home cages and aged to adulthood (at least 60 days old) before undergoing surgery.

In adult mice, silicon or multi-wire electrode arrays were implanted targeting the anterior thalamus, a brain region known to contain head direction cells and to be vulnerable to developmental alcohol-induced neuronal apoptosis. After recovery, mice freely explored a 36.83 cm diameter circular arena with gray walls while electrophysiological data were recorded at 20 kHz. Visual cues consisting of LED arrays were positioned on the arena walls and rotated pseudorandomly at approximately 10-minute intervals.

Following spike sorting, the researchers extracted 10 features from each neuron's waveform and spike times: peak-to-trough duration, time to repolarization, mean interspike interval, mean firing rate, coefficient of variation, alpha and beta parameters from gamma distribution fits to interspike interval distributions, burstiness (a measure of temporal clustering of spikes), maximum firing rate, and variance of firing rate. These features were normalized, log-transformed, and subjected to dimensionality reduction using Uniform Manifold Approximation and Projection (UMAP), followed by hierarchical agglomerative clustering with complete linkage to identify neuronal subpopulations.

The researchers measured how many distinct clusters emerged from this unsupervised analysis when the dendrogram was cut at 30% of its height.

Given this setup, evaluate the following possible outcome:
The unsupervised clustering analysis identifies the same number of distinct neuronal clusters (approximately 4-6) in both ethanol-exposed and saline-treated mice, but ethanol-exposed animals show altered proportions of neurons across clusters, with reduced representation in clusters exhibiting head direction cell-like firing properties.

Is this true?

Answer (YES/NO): NO